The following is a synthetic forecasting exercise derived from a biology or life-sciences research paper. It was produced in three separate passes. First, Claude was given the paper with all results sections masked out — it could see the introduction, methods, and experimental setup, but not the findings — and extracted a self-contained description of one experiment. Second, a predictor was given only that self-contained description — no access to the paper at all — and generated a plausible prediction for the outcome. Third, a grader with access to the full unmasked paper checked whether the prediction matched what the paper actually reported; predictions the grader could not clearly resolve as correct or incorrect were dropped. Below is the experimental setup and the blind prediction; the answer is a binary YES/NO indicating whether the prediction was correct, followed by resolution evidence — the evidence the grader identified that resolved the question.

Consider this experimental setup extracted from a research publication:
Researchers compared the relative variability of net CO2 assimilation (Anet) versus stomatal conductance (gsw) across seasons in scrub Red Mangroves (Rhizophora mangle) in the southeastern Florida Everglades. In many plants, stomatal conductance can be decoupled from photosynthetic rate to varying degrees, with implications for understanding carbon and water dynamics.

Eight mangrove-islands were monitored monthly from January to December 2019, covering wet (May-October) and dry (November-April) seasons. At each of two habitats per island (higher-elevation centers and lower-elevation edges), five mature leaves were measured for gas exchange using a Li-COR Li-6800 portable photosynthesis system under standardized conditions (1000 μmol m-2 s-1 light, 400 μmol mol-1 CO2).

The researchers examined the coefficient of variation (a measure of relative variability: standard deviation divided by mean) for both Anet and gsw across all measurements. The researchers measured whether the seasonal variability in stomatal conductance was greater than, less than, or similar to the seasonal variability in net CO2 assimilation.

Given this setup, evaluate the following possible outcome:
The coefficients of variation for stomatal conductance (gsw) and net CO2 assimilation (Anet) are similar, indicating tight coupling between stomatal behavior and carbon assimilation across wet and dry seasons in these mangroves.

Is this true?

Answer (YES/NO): NO